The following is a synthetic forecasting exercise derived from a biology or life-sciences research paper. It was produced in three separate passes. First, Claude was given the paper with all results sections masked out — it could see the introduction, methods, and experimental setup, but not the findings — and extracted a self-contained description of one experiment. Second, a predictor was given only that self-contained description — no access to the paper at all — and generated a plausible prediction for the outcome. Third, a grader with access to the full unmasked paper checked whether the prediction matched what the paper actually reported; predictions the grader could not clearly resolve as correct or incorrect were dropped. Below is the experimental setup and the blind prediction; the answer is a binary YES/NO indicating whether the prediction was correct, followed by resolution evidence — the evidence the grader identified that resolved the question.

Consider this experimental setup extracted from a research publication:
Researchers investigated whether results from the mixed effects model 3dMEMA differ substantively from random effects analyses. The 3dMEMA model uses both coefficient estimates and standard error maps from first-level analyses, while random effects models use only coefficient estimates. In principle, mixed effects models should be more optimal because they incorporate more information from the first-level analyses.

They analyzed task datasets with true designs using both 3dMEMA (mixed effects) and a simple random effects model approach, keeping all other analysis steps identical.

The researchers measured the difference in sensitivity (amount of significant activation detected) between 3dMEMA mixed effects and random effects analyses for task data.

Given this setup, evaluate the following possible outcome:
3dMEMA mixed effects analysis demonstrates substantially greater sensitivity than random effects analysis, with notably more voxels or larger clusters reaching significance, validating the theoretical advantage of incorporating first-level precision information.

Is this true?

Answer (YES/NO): NO